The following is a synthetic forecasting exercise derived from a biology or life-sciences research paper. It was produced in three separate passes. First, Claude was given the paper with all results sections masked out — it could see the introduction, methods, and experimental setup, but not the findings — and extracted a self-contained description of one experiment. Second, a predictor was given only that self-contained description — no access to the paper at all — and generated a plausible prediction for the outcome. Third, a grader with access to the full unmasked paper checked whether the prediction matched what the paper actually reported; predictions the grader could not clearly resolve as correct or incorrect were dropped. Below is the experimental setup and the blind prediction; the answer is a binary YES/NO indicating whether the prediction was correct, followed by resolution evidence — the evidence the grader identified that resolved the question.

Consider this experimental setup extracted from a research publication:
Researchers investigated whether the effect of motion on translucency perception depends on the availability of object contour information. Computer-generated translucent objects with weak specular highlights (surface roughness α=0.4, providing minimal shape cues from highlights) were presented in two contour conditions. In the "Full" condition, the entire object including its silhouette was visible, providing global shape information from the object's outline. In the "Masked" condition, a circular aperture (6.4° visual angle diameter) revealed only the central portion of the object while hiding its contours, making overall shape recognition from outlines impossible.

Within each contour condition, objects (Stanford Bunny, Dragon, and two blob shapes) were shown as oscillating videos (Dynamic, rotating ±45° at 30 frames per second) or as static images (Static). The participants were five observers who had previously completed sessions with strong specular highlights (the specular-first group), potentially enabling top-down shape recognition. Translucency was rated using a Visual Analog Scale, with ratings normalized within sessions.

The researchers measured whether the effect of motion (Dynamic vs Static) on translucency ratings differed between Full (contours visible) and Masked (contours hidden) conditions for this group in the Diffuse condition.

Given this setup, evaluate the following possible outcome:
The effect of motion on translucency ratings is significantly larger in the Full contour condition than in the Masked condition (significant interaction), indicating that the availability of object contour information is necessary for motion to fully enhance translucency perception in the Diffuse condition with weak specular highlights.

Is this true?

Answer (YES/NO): NO